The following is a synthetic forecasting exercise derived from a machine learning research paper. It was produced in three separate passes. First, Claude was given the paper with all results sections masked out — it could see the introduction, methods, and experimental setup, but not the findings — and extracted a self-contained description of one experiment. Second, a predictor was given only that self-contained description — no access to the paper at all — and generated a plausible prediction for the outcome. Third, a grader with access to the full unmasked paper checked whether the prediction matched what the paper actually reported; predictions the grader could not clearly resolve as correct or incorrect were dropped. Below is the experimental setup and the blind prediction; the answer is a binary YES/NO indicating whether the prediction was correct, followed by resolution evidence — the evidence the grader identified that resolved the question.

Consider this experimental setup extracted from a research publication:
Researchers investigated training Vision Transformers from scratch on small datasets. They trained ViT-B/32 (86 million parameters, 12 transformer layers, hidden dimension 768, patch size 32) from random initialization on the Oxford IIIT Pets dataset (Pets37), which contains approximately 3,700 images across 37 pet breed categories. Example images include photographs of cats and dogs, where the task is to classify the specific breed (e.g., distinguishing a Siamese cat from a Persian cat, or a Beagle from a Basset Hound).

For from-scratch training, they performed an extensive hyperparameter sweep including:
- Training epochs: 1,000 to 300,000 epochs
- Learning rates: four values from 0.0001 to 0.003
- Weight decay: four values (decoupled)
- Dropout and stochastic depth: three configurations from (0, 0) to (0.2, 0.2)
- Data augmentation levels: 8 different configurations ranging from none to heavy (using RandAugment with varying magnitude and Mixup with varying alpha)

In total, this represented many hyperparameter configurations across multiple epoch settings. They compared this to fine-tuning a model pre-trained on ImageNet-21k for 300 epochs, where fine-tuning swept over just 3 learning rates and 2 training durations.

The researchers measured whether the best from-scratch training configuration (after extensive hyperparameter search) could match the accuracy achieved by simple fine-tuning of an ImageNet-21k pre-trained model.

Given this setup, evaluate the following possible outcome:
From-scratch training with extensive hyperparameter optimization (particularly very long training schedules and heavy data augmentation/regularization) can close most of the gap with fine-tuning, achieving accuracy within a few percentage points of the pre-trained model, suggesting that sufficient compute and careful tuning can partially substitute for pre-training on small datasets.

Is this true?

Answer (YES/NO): NO